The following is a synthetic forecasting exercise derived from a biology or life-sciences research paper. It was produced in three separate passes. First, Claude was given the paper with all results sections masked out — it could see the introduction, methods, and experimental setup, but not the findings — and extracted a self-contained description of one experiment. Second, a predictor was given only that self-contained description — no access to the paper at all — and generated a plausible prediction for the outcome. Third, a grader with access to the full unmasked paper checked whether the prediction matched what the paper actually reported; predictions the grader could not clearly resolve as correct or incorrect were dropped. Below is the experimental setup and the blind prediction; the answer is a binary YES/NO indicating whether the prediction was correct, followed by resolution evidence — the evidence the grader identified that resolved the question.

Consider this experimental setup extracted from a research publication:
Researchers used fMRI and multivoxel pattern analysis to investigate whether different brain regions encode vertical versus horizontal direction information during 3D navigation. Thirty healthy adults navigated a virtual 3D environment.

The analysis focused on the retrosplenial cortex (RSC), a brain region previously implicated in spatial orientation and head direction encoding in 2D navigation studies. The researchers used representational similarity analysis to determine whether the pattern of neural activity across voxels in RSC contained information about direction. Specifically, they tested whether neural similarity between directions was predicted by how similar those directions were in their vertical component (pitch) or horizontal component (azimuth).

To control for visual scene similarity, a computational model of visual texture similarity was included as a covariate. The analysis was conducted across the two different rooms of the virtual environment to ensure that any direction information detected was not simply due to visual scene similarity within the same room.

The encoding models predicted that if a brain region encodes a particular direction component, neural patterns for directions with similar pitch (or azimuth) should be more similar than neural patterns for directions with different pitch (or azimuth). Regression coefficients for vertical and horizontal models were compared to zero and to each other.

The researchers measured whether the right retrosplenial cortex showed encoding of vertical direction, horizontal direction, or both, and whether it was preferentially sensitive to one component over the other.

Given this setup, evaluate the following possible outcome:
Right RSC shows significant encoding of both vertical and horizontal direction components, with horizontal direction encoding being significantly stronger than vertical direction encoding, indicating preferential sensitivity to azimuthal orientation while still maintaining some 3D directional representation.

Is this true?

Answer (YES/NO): NO